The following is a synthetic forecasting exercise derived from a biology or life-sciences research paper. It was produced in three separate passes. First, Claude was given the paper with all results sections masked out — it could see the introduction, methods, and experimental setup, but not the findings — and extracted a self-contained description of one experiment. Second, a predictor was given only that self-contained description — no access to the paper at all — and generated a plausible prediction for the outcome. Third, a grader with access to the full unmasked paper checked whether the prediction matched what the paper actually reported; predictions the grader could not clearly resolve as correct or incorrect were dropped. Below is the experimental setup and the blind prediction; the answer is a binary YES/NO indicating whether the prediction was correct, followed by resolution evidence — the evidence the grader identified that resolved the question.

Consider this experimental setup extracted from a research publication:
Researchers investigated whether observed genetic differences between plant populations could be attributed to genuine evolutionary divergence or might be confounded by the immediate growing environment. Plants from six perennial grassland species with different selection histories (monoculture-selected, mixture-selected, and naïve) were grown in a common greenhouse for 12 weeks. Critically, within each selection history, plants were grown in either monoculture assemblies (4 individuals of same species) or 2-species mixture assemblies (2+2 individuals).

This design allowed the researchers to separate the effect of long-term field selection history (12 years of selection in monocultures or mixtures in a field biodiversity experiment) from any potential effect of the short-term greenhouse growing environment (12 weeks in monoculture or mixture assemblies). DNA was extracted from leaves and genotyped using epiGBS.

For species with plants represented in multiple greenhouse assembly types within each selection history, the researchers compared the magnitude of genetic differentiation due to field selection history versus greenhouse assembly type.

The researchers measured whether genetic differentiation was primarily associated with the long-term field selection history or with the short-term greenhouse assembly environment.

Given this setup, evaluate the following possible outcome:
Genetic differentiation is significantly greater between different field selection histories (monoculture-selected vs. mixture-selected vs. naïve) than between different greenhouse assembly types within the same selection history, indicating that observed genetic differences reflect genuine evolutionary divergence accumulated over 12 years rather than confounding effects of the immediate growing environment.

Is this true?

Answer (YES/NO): YES